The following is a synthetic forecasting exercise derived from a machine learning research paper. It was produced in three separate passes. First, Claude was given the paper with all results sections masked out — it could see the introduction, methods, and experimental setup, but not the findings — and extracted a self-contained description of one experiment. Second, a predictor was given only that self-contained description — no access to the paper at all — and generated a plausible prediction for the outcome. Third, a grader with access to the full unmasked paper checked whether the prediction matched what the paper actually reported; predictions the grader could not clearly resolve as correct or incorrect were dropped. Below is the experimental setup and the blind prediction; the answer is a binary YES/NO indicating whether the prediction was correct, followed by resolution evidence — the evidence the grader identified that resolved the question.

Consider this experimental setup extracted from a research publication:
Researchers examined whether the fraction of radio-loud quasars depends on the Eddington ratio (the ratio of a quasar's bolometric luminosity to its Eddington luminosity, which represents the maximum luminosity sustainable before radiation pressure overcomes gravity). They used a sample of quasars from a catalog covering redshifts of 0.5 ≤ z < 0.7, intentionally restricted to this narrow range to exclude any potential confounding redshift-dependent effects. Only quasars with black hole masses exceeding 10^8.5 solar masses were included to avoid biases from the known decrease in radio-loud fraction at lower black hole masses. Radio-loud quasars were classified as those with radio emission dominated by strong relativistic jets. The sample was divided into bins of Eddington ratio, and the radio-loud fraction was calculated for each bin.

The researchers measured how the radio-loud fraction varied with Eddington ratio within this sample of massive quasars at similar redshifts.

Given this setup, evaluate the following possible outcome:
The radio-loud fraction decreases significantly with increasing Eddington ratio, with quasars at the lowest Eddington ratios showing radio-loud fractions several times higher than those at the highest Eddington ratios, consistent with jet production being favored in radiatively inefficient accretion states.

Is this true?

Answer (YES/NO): NO